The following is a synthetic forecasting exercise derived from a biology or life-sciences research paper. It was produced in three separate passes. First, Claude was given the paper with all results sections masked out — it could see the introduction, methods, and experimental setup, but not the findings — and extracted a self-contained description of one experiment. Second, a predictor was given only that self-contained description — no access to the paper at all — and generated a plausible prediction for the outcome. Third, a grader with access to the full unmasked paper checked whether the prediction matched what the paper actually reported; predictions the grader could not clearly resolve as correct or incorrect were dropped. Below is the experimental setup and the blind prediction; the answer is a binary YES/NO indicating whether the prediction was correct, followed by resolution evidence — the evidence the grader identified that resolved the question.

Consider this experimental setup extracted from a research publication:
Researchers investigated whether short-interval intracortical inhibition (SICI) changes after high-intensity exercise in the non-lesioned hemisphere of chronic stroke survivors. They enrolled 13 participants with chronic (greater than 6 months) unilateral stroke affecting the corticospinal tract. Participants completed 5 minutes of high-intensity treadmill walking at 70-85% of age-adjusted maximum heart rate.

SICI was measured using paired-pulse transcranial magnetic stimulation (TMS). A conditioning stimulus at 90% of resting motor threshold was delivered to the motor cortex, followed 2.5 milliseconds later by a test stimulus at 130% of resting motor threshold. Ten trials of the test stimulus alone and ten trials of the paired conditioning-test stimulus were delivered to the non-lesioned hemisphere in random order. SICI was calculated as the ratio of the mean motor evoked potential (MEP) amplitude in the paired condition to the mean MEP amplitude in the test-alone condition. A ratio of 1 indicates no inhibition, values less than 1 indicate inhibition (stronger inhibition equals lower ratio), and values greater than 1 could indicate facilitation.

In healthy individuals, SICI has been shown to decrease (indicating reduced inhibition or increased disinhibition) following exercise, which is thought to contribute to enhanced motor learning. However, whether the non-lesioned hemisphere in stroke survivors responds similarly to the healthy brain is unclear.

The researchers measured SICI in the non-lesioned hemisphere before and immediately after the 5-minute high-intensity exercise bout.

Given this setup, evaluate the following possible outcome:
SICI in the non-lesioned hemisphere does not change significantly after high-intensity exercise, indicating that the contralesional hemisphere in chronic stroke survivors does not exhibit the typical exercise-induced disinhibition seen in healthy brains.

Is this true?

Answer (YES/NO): YES